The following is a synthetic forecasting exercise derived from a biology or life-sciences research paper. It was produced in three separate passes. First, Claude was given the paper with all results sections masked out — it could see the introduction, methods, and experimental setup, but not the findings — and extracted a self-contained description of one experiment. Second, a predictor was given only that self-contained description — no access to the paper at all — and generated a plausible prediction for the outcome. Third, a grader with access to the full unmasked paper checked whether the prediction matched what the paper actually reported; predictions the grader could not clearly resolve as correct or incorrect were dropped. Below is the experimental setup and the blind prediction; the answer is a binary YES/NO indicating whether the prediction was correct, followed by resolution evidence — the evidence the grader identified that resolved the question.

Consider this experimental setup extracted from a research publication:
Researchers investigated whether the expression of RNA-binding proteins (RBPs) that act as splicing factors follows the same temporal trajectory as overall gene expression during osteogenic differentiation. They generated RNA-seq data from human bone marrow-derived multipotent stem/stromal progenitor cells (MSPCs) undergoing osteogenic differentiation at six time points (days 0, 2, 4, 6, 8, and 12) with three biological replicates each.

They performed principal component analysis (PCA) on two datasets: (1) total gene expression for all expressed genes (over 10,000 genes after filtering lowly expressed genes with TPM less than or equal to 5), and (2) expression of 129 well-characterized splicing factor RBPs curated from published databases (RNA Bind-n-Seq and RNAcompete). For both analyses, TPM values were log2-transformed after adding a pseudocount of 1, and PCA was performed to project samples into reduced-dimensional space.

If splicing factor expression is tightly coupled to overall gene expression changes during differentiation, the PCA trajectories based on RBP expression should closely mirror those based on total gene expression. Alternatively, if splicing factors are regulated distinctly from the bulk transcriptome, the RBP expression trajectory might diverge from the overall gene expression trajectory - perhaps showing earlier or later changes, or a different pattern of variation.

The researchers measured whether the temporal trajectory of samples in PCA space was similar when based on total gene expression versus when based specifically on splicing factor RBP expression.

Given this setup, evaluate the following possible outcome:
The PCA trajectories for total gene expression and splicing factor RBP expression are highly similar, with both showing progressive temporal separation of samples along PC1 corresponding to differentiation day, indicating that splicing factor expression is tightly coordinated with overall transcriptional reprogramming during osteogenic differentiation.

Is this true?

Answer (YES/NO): YES